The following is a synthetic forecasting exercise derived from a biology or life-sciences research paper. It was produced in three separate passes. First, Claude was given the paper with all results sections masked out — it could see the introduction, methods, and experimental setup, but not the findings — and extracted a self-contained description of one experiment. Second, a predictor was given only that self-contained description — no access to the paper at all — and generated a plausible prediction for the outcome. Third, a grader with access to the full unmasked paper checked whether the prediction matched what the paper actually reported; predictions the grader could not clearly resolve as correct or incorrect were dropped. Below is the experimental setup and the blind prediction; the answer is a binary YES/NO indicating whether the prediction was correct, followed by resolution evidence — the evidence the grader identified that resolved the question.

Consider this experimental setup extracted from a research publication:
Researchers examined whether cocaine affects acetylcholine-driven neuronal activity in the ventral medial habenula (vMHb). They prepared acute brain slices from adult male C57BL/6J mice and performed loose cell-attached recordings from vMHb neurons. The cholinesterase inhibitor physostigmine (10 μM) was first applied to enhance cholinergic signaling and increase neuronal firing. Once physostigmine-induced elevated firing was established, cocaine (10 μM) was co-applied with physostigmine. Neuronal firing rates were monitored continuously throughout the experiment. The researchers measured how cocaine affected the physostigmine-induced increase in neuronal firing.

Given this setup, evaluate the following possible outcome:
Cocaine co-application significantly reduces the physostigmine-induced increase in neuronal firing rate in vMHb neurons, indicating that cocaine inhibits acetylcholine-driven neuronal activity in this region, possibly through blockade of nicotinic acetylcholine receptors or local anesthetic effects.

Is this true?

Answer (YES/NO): YES